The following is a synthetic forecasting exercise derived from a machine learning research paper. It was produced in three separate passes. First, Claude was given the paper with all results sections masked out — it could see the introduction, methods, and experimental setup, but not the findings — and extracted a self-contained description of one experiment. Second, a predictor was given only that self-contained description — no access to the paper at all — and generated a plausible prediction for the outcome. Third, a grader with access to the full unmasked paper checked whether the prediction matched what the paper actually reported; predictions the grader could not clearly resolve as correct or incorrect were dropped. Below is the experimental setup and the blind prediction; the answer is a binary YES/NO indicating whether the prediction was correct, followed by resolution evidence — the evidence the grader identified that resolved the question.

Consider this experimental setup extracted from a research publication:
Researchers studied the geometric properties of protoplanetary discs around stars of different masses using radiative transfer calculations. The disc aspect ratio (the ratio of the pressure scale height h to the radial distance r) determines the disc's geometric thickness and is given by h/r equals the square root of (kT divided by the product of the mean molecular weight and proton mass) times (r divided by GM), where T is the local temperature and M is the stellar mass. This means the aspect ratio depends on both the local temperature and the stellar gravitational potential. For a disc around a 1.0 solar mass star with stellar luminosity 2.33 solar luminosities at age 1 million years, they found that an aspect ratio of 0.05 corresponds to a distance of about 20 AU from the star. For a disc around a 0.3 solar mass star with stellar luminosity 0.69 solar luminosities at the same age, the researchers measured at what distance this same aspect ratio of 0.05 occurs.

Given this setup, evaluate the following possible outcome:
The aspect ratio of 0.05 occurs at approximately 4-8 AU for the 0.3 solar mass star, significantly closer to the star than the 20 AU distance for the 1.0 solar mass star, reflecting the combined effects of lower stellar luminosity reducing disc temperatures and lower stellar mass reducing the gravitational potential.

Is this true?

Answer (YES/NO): NO